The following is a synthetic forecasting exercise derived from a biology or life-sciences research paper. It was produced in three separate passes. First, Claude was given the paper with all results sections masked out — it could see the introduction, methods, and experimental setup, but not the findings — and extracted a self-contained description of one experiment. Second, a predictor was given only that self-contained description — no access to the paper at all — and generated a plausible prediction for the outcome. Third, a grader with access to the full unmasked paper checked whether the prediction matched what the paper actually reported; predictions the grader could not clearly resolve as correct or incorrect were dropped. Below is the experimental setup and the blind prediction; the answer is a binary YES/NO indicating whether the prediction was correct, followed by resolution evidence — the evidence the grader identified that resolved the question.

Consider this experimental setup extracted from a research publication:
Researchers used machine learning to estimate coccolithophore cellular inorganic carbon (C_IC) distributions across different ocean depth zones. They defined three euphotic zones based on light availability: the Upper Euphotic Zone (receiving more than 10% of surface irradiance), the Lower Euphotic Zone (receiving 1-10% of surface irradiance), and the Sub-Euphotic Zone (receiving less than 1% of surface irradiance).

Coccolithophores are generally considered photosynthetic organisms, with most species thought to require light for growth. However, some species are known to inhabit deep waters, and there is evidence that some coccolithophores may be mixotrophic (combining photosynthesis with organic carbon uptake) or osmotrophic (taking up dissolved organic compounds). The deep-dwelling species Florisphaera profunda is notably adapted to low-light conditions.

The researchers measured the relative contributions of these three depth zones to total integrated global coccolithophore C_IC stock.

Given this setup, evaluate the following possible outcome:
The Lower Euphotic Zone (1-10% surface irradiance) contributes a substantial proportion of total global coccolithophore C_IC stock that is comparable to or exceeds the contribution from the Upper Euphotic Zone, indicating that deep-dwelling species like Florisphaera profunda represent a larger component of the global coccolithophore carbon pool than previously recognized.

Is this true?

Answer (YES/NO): NO